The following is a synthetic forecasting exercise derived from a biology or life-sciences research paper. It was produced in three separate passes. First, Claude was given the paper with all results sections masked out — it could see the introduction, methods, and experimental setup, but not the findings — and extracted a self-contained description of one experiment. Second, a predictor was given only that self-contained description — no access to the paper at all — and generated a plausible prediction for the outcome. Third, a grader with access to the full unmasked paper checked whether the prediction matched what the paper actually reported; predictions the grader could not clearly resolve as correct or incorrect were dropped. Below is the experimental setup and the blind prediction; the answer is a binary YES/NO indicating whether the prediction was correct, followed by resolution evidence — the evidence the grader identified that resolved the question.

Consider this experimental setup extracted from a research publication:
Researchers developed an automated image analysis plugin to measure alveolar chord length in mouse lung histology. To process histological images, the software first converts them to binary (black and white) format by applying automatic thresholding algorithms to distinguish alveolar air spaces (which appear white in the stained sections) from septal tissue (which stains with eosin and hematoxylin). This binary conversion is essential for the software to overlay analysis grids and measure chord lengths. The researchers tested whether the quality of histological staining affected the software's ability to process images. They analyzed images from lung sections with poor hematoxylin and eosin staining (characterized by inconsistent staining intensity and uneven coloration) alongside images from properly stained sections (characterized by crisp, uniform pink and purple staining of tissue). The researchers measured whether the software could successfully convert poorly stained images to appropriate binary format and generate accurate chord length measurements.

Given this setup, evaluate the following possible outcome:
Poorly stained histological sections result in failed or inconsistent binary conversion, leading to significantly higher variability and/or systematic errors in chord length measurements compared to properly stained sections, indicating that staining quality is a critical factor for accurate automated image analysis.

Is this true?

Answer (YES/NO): YES